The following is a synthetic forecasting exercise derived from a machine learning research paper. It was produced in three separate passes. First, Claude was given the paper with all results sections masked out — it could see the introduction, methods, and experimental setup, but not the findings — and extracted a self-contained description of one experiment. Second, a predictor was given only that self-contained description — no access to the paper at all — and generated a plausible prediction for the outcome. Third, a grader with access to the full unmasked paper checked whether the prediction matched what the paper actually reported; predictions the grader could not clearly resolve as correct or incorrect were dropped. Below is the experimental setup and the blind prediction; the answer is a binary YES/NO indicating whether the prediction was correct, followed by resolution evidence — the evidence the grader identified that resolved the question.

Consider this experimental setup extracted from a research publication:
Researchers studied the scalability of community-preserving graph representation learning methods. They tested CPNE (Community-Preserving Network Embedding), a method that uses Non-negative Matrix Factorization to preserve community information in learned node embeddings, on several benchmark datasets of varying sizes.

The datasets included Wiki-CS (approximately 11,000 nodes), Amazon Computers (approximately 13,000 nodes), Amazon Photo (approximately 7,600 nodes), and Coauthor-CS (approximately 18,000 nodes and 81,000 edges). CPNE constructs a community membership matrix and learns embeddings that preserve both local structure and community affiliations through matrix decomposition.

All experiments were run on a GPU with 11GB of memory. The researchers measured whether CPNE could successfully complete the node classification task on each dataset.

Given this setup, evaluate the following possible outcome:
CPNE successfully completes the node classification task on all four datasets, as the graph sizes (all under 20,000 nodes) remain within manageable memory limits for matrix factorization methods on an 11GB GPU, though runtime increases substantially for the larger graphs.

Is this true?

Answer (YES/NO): NO